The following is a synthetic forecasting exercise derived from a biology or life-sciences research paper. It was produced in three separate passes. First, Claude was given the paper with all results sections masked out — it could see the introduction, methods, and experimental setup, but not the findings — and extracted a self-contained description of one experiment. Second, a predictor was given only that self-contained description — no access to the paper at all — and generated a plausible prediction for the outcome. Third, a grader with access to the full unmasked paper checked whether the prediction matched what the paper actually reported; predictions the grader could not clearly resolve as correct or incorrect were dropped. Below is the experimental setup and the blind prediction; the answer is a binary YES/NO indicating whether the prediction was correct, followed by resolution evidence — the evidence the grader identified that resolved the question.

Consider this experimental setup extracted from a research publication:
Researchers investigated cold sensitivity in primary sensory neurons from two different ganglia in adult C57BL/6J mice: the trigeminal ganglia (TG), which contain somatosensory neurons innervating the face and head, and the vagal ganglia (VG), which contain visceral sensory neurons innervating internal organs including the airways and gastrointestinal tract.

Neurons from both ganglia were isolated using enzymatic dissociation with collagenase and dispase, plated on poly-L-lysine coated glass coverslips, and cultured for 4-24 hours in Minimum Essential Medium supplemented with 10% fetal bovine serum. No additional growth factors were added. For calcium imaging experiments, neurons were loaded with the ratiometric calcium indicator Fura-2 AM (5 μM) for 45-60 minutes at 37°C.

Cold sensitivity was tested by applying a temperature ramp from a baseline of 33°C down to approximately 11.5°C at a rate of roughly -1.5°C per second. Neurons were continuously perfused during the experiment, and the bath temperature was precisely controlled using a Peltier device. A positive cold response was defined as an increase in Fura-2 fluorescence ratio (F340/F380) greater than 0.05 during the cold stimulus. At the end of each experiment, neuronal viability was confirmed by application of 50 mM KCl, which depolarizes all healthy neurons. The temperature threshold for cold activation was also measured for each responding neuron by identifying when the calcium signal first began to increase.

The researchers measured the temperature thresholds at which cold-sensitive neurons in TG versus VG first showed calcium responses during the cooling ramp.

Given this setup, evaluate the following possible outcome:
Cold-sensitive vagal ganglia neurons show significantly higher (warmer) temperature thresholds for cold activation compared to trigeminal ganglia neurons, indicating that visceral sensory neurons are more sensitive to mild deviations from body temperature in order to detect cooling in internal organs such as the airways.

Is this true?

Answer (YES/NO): NO